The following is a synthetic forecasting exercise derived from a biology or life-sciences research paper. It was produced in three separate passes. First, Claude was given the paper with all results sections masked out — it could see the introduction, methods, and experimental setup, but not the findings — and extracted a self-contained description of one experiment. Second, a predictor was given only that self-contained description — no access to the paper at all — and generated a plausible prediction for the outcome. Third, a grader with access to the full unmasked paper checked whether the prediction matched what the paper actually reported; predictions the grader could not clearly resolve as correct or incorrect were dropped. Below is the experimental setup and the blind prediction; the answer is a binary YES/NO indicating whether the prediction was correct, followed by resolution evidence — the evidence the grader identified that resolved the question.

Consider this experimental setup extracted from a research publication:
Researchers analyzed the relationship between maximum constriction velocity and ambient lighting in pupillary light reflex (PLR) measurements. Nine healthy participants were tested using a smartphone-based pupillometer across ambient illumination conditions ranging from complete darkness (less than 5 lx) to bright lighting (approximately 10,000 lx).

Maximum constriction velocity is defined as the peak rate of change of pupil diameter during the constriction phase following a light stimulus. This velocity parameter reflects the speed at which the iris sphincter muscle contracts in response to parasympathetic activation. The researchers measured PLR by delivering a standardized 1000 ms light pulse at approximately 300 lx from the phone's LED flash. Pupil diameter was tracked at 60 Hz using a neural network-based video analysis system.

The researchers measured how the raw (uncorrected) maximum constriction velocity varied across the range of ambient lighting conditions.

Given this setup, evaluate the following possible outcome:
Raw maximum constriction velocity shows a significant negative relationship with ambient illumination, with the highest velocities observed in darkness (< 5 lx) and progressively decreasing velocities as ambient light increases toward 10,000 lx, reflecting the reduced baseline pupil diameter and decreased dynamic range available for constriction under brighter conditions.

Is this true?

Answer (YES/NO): YES